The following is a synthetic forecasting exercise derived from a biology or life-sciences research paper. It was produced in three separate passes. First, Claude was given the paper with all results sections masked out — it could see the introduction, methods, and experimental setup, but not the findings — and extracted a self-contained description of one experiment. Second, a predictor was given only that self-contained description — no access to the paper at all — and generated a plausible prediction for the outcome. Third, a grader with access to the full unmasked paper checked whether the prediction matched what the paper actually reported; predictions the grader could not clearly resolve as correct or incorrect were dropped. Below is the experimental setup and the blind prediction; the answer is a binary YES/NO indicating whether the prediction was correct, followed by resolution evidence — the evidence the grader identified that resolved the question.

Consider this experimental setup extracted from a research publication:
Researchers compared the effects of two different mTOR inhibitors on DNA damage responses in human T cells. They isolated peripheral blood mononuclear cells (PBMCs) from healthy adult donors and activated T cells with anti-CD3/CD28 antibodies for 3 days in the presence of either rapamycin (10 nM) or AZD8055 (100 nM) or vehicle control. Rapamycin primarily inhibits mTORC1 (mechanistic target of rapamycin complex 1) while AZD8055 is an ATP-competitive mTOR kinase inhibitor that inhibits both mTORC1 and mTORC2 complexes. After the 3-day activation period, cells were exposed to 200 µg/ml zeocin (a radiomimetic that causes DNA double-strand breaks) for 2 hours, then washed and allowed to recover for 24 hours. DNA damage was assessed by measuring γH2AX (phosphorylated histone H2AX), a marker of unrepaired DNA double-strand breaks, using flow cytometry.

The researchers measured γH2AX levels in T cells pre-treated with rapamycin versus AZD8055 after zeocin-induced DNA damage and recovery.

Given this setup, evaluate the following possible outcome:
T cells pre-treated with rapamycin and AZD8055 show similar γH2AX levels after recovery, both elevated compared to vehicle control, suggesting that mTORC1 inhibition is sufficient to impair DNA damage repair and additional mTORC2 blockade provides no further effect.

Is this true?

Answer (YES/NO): NO